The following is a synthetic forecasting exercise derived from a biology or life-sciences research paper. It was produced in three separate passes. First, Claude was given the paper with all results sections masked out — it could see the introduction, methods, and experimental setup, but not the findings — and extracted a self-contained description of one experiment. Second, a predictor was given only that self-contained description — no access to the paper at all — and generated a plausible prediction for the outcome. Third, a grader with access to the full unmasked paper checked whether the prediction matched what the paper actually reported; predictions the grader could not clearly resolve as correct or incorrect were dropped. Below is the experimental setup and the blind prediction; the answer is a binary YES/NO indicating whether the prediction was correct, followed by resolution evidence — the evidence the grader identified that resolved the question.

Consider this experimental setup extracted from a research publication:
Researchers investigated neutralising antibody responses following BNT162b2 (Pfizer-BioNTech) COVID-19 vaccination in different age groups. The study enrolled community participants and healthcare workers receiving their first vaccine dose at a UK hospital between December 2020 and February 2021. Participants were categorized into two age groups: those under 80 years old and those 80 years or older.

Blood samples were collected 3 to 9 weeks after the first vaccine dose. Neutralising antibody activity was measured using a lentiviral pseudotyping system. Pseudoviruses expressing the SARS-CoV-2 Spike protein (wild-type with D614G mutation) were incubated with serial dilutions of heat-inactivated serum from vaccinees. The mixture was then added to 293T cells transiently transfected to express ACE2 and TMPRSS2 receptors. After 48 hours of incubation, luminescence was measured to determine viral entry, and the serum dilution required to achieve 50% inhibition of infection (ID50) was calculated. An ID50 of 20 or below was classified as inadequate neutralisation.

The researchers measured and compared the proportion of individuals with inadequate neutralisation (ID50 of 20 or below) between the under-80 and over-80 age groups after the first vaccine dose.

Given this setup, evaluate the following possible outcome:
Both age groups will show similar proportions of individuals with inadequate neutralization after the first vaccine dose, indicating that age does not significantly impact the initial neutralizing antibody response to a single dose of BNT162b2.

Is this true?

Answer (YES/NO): NO